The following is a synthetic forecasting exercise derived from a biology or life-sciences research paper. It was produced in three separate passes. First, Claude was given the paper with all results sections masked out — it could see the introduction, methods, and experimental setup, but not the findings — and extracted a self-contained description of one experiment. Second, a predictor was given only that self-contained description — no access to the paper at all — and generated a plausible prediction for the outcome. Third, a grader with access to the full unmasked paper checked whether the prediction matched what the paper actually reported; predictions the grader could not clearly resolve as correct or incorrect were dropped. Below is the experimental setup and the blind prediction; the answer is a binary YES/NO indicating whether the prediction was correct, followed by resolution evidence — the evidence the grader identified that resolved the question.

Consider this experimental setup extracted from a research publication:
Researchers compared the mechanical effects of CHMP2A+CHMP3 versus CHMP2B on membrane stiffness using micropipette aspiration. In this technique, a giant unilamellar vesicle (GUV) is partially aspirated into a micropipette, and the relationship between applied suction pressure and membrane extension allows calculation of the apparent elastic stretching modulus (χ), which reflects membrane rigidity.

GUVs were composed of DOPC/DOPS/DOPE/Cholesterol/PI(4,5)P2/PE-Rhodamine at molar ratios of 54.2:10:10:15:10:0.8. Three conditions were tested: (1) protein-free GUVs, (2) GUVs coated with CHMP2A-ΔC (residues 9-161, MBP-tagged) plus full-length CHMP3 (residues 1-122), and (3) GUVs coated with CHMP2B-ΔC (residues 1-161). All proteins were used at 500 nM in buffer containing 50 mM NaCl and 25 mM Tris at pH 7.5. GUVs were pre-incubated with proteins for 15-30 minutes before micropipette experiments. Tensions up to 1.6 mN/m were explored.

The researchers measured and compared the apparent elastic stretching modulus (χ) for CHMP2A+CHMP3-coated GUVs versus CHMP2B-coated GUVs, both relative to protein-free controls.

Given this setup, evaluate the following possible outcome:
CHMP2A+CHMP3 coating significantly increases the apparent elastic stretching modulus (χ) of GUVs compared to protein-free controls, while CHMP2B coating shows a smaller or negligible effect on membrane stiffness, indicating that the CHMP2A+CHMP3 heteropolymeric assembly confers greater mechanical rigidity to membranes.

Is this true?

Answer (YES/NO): NO